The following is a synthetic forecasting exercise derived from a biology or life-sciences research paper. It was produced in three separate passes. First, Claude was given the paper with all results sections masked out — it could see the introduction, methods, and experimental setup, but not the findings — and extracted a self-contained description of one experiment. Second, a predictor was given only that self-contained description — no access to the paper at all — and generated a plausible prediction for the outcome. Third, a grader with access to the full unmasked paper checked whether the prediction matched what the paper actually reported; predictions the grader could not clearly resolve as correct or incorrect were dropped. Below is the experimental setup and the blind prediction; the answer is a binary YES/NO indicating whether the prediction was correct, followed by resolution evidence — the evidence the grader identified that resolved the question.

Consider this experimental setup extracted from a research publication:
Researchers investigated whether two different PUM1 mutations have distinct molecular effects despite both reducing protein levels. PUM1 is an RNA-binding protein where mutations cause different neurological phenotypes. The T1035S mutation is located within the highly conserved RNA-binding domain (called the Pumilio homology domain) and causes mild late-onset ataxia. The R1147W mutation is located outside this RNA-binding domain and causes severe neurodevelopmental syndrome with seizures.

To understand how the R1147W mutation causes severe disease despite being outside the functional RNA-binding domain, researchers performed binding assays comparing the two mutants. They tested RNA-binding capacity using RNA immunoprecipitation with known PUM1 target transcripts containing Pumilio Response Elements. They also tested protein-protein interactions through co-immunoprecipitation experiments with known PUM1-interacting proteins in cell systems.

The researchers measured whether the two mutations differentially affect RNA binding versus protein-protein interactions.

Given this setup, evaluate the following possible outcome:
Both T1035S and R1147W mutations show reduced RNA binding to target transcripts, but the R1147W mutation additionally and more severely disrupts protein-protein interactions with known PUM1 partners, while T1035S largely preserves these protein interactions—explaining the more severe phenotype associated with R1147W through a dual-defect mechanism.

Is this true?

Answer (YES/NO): NO